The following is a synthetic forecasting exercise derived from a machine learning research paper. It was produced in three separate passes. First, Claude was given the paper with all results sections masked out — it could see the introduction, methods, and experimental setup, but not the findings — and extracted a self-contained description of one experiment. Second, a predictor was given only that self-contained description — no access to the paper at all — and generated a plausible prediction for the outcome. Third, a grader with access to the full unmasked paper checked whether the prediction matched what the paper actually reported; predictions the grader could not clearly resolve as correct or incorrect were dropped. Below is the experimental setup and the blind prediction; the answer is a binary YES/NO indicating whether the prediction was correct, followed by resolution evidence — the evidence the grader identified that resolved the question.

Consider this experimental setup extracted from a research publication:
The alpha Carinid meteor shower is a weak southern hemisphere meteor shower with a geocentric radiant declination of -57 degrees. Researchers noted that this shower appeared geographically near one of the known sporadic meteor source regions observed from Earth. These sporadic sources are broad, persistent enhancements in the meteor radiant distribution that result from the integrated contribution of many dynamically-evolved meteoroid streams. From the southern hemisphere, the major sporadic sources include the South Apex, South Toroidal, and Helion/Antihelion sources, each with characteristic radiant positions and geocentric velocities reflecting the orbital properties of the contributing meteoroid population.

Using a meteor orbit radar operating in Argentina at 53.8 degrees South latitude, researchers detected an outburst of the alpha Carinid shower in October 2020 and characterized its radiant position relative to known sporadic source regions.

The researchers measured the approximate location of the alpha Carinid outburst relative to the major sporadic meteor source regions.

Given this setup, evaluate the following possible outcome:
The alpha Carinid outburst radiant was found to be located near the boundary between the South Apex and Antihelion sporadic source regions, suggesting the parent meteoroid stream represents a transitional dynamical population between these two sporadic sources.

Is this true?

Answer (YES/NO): NO